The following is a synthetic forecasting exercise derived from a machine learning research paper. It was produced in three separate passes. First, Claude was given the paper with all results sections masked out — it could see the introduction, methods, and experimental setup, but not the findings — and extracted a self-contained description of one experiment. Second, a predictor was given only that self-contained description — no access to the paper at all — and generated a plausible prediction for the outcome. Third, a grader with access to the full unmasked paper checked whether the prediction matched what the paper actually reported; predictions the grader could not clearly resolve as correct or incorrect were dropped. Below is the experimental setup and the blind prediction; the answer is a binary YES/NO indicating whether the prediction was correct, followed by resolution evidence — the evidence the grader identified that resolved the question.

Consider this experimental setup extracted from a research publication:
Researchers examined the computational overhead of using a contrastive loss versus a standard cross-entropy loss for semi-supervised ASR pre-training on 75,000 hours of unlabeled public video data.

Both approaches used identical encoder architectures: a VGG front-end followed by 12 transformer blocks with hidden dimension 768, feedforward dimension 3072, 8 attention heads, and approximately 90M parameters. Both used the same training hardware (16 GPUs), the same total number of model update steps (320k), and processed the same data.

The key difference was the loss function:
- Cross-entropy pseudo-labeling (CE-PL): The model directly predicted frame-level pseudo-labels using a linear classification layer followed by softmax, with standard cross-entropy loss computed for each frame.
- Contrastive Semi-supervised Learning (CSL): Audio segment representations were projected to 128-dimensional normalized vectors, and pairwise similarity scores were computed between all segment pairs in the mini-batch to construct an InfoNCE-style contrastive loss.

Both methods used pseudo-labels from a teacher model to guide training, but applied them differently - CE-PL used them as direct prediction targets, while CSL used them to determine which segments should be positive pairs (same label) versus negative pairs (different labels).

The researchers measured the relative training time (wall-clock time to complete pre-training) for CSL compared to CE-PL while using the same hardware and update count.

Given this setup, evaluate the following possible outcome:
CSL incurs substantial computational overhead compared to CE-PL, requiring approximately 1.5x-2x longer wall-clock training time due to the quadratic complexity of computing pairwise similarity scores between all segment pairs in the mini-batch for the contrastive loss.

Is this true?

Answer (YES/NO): NO